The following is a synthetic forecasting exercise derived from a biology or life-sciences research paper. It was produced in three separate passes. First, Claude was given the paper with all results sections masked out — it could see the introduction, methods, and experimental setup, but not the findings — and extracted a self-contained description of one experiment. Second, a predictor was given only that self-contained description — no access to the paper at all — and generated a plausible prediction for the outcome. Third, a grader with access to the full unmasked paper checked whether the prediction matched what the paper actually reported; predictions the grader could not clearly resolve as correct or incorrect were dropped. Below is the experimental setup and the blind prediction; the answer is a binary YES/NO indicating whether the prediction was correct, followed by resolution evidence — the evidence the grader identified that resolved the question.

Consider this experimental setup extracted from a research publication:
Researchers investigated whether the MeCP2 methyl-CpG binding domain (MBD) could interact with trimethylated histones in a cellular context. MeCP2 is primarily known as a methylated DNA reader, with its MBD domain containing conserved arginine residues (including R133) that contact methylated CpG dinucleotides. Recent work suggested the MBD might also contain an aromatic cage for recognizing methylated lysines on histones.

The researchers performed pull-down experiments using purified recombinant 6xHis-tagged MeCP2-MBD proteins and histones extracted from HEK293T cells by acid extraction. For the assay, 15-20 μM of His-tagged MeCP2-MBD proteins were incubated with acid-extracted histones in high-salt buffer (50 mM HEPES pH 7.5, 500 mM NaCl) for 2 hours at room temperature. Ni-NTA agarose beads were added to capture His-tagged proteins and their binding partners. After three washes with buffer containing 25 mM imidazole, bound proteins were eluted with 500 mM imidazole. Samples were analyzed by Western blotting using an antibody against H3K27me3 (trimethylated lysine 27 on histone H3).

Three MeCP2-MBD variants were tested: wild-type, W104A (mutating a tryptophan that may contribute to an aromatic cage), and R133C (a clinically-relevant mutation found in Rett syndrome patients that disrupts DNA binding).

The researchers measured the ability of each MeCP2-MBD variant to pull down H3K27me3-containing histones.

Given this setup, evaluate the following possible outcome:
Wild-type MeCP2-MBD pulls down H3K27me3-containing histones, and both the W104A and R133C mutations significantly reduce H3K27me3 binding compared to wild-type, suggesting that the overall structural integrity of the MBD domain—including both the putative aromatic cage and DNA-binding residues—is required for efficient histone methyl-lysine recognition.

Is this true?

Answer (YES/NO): NO